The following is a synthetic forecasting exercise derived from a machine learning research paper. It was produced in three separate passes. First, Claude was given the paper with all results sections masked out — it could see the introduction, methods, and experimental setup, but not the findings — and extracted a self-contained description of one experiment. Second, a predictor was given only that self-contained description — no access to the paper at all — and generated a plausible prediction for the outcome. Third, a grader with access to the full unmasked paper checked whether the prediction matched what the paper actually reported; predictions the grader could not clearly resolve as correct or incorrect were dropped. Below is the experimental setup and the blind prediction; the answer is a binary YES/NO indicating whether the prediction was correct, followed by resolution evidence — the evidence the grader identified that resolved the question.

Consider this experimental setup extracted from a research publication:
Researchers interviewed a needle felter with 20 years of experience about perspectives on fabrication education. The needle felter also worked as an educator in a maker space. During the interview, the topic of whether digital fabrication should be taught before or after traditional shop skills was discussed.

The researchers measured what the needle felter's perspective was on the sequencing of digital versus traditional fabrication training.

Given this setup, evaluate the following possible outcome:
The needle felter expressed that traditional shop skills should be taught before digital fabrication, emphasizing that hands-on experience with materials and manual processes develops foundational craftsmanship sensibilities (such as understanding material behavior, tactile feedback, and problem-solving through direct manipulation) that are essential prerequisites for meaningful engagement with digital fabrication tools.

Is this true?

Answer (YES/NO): YES